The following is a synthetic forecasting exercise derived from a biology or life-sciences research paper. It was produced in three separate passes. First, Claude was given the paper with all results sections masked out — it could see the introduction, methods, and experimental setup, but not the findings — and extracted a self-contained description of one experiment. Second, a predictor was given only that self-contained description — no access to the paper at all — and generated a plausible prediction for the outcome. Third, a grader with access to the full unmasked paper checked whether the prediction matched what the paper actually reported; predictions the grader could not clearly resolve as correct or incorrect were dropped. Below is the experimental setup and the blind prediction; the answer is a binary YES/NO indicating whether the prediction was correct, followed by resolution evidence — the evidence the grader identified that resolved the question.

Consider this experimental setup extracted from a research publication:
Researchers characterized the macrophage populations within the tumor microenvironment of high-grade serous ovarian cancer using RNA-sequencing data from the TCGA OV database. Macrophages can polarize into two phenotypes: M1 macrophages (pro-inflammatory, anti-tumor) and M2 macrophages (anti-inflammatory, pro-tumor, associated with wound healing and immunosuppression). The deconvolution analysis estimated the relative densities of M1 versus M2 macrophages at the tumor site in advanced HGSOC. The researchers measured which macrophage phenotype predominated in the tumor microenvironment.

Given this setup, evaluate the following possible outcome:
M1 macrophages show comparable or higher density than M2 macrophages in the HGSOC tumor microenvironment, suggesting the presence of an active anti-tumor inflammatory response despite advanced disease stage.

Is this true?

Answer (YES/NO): NO